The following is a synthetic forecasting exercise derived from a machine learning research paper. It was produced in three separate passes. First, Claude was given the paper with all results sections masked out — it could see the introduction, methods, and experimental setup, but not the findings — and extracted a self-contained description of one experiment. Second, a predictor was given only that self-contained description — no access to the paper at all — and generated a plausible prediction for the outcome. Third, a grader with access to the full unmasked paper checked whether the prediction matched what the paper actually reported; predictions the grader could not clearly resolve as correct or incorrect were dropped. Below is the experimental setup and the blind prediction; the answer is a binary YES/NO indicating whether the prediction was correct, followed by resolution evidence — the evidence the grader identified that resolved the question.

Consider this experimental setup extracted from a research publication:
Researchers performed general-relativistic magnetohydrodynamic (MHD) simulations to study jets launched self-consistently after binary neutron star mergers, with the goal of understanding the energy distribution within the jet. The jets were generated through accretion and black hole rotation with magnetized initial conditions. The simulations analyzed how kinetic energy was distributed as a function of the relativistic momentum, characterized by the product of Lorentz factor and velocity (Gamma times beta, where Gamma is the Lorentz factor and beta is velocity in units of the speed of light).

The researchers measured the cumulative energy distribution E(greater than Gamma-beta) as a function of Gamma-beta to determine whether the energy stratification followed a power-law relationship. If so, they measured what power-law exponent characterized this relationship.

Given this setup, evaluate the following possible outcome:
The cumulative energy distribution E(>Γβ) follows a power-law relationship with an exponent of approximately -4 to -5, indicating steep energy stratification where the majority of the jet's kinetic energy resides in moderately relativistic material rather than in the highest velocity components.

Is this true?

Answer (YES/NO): YES